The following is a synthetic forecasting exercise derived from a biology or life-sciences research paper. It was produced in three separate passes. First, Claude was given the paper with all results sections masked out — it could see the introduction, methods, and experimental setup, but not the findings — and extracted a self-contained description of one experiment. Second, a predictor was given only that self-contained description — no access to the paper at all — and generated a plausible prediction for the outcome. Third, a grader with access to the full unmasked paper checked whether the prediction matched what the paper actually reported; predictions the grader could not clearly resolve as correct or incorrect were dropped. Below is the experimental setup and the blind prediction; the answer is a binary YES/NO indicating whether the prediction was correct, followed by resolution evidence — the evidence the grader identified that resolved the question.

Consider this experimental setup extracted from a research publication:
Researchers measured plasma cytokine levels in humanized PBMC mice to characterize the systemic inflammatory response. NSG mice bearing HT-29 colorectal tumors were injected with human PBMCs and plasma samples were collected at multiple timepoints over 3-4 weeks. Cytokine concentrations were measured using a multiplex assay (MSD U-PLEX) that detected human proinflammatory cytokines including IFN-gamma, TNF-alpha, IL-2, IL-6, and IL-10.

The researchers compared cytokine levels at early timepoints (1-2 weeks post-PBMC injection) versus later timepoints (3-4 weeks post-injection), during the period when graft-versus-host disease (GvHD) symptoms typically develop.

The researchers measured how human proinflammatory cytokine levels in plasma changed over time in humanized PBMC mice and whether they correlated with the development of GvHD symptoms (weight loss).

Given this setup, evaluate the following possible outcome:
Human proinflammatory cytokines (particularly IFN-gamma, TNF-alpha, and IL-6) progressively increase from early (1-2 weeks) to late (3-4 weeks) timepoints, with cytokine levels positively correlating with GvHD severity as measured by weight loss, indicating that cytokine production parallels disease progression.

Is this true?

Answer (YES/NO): NO